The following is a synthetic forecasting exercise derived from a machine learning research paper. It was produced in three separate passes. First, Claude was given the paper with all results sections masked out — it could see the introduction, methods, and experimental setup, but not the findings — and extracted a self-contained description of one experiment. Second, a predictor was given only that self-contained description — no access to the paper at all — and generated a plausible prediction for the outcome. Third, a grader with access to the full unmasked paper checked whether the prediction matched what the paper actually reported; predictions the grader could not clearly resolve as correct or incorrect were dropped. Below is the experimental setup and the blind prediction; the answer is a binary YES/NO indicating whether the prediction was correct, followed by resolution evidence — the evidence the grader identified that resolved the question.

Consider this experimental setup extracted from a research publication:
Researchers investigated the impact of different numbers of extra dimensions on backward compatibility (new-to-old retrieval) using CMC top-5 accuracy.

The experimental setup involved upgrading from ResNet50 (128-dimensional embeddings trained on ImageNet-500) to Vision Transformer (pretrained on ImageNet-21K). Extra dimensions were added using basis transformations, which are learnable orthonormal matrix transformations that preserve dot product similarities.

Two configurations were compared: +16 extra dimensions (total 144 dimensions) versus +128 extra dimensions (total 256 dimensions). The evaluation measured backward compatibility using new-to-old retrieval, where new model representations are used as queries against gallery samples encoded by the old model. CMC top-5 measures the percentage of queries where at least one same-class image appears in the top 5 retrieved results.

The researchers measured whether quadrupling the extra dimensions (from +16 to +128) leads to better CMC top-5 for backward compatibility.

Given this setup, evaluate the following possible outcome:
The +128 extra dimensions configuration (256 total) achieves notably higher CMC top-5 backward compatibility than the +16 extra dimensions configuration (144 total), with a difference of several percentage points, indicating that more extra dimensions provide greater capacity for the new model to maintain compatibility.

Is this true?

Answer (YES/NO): NO